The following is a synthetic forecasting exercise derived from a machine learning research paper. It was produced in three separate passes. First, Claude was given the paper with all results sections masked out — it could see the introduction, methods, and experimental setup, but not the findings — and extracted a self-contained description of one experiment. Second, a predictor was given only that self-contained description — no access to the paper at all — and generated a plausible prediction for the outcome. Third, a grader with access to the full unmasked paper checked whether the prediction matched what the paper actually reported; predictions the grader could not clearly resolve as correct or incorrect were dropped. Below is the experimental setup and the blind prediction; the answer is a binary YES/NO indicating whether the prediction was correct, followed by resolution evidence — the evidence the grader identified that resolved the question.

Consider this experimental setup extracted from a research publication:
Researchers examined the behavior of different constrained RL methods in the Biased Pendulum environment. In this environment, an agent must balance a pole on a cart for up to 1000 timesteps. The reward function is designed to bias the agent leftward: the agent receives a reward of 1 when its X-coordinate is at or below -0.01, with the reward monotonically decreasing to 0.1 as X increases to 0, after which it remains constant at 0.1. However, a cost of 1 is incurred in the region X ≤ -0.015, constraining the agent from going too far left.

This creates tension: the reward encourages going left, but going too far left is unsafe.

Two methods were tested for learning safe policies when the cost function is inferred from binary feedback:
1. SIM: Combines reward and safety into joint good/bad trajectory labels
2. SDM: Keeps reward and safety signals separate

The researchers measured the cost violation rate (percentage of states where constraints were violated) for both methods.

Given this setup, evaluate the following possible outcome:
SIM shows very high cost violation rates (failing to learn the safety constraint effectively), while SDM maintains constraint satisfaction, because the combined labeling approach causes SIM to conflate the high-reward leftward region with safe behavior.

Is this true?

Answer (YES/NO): NO